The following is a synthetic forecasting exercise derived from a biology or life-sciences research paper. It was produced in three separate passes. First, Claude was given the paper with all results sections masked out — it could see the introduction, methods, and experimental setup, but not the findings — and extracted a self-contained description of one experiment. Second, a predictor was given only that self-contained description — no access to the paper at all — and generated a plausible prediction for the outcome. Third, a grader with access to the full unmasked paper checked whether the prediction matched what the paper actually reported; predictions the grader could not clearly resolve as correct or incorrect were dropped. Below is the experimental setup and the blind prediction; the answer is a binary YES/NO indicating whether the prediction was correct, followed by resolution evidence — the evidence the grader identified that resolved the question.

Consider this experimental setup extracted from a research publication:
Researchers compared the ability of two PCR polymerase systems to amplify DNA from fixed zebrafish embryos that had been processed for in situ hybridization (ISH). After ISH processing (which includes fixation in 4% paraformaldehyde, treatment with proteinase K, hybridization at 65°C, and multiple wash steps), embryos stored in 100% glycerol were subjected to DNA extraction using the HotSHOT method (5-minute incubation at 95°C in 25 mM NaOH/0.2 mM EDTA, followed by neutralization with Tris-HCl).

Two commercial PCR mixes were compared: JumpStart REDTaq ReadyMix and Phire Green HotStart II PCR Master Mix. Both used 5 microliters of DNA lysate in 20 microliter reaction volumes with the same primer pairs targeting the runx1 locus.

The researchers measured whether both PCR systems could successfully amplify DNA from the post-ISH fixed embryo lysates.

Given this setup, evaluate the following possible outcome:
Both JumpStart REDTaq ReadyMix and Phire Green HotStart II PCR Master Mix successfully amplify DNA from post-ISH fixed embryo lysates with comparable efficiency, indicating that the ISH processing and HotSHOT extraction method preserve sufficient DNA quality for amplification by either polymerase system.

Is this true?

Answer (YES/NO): NO